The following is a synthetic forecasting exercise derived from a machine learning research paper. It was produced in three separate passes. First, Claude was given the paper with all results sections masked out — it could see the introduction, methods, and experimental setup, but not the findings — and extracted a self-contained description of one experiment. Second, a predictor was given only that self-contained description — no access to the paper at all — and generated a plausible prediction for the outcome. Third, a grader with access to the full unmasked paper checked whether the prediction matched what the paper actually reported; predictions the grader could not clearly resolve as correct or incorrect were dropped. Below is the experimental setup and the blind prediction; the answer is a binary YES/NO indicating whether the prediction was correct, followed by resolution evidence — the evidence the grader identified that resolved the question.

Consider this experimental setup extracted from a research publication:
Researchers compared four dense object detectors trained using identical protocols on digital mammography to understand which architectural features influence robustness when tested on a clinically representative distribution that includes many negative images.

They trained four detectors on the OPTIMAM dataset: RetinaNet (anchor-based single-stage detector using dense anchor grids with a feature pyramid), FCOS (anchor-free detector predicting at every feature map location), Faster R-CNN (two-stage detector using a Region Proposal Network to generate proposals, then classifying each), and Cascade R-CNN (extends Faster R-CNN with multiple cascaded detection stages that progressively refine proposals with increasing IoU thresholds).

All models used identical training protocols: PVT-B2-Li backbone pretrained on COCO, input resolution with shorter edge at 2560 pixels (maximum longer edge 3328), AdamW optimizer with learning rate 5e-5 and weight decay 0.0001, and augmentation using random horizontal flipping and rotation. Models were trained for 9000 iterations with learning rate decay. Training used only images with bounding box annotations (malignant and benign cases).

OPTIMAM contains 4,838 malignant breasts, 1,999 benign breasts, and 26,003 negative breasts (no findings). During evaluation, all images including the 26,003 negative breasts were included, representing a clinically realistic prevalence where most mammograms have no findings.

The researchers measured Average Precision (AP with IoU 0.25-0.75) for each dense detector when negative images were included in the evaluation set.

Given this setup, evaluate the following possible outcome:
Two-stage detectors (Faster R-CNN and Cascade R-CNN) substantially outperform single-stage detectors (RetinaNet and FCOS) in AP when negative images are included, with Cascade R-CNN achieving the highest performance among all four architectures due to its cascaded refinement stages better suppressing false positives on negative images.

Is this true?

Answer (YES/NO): NO